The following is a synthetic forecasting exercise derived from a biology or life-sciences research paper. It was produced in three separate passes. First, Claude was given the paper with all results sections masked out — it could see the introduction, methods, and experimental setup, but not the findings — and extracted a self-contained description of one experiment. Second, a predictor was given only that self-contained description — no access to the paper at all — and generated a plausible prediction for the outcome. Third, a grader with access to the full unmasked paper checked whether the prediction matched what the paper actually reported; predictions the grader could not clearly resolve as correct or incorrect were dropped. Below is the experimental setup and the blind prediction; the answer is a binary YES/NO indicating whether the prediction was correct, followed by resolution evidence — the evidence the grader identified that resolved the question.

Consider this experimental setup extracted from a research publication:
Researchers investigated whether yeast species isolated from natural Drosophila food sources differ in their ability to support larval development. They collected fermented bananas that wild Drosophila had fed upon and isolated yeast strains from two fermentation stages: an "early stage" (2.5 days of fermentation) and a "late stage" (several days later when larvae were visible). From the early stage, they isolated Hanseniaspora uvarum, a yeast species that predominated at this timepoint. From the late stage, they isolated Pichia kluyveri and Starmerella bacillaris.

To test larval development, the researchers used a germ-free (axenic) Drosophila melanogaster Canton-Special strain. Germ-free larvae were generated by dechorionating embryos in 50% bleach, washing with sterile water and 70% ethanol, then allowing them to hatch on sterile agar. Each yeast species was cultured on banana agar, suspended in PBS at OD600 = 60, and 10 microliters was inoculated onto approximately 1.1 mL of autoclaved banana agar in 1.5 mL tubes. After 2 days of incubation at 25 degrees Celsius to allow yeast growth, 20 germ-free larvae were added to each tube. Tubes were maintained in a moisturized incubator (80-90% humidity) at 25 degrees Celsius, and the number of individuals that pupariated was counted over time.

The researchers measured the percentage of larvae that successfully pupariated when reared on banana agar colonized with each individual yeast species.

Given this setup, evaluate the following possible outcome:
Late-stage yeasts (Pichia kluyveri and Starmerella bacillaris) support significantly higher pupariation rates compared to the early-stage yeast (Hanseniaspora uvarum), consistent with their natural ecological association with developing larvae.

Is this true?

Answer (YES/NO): NO